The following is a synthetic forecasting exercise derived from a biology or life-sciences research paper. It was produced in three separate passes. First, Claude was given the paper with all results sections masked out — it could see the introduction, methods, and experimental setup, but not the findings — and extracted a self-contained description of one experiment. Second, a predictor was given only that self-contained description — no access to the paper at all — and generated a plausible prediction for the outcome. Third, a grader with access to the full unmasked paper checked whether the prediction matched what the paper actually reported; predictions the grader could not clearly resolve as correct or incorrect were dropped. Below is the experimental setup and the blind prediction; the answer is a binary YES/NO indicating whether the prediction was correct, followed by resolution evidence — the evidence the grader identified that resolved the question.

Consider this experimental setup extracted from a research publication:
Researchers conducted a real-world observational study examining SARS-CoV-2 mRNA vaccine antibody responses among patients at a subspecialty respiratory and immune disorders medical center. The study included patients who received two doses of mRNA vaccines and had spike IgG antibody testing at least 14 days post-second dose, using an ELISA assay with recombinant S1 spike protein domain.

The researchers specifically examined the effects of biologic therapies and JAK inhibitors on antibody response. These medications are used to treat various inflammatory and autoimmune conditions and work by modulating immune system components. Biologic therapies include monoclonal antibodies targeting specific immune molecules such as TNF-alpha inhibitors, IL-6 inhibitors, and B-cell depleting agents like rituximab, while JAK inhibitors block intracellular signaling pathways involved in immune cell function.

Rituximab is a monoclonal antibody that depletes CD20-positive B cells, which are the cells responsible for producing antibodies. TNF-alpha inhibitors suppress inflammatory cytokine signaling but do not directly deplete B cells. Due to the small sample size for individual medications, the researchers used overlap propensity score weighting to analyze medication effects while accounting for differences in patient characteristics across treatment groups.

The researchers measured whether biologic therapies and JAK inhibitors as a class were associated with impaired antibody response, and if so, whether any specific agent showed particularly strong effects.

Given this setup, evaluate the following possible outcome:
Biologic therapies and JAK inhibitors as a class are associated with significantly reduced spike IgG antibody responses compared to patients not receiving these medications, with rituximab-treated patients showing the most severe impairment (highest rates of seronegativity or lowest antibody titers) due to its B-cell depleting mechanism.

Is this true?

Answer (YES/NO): YES